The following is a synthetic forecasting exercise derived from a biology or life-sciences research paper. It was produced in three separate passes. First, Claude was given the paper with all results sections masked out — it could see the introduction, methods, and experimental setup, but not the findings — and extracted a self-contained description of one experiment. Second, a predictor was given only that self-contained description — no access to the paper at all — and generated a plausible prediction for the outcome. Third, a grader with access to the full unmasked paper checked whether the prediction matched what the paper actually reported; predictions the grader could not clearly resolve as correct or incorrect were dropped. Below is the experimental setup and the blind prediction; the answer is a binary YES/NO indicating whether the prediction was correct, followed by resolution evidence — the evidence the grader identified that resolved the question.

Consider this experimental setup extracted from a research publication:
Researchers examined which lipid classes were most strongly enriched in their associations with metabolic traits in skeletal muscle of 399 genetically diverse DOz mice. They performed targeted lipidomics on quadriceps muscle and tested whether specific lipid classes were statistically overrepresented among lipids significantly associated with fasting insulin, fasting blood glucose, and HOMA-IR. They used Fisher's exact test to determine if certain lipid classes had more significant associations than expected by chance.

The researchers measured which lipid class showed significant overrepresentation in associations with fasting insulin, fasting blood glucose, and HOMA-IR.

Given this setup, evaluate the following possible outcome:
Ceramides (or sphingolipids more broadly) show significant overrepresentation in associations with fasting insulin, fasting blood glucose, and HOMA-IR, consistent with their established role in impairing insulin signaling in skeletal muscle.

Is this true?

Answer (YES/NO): NO